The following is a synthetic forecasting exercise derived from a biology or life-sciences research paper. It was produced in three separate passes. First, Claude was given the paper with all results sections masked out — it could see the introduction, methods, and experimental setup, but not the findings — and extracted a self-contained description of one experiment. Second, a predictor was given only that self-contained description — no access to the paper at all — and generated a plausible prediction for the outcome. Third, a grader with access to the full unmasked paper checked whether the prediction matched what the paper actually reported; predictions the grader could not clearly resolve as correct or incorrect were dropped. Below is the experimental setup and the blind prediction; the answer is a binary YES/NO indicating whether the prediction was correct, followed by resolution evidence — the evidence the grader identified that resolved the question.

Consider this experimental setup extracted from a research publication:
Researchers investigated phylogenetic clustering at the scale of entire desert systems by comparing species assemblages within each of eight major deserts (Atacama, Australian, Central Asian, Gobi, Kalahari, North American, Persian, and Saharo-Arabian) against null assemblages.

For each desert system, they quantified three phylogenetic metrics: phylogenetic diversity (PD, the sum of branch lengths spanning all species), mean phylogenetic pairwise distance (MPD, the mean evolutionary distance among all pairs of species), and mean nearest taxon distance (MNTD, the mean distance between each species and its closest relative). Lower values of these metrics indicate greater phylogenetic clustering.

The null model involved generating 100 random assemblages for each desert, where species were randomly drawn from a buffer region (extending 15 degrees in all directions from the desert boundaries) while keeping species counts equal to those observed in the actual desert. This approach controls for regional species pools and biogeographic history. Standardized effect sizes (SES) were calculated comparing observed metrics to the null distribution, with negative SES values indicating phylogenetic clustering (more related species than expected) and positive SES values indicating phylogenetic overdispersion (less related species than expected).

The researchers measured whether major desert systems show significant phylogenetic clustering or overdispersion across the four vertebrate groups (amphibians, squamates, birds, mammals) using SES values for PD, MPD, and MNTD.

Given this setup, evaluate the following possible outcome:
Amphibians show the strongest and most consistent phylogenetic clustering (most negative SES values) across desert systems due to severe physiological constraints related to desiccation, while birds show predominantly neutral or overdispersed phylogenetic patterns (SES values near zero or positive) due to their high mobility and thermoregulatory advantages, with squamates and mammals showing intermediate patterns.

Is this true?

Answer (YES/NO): NO